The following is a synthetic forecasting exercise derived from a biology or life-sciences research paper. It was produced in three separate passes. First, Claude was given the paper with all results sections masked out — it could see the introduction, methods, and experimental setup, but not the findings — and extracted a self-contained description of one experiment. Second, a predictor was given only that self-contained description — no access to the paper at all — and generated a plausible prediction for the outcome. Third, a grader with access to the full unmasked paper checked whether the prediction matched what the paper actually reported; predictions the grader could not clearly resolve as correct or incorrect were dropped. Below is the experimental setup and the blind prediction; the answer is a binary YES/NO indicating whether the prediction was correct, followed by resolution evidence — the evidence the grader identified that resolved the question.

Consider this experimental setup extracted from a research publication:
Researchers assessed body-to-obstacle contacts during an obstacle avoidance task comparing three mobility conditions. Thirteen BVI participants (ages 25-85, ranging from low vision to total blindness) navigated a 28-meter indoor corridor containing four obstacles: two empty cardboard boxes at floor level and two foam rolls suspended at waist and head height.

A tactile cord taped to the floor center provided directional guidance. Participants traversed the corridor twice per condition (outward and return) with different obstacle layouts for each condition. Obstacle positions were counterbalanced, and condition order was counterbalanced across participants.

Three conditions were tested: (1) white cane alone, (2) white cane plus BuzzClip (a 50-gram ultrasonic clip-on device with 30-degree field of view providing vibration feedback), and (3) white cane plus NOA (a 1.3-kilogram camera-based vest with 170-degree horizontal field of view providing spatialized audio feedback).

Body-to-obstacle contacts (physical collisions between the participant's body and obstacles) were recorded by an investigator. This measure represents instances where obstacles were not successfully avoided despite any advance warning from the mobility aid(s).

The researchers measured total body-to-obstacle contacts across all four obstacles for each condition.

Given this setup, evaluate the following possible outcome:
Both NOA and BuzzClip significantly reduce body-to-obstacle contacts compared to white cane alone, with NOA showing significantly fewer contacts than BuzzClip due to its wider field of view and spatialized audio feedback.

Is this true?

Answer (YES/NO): NO